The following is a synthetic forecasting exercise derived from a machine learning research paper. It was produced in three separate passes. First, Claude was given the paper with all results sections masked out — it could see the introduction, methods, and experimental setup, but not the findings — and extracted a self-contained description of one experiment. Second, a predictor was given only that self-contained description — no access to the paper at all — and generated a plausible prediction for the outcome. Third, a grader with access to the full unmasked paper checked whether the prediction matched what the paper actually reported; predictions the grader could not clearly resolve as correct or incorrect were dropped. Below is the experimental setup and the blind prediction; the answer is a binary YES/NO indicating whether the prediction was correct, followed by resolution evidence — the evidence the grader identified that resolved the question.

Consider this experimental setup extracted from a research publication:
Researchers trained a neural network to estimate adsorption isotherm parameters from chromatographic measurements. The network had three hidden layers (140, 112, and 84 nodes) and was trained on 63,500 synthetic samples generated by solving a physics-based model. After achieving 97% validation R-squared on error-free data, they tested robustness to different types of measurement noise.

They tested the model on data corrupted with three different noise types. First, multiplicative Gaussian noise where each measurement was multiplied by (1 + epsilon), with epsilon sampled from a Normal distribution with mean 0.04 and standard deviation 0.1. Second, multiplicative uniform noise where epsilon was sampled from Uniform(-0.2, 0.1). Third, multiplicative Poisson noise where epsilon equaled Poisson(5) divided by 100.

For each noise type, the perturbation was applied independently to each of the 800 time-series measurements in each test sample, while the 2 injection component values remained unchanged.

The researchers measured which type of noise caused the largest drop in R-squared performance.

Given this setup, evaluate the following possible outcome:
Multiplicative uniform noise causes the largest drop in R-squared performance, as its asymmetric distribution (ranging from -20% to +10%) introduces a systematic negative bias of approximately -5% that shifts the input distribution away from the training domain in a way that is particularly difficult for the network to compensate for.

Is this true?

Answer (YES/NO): YES